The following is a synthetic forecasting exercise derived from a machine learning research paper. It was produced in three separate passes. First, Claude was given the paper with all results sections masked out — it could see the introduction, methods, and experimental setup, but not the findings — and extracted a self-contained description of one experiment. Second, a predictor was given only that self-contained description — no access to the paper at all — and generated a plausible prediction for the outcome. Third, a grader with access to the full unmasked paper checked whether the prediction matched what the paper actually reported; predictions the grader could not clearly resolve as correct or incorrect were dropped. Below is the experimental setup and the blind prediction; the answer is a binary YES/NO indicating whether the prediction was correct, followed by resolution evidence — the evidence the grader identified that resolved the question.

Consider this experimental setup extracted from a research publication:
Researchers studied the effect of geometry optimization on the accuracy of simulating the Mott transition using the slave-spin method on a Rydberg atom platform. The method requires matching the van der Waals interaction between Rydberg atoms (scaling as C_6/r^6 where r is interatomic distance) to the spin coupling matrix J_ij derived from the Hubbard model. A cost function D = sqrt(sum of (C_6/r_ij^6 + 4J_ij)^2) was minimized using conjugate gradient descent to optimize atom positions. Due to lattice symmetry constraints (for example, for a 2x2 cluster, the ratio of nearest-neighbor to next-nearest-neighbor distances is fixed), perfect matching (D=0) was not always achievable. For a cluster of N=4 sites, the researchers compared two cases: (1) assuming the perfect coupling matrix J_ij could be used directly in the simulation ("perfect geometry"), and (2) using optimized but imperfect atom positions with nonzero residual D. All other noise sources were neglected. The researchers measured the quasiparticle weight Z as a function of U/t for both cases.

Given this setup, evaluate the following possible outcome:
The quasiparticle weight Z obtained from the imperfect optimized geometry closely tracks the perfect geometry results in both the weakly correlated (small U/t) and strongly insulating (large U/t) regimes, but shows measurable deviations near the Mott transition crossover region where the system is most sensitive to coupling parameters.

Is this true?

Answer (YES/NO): NO